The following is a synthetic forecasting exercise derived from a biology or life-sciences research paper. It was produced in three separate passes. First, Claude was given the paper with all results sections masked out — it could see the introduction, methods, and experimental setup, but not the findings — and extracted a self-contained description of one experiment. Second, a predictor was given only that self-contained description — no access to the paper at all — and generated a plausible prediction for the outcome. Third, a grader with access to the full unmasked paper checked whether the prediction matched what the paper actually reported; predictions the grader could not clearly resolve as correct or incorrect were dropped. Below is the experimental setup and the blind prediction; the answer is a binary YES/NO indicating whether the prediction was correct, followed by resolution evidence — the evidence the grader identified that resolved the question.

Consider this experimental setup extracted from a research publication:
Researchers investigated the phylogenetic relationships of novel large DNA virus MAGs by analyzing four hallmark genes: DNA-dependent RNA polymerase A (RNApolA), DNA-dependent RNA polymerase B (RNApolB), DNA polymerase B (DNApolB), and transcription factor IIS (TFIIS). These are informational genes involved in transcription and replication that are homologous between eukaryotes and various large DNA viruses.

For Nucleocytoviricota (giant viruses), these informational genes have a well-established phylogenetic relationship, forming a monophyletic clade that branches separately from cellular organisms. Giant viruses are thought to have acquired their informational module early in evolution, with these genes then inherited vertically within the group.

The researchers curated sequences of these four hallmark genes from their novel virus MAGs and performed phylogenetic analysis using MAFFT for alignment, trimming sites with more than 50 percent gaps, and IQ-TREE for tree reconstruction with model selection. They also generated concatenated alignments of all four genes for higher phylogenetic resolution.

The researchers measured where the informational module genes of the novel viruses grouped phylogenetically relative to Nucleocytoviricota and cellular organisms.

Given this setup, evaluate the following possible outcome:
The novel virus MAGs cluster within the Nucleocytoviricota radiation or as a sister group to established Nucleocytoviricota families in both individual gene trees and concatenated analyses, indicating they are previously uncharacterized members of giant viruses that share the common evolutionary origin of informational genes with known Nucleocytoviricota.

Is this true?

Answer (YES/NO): NO